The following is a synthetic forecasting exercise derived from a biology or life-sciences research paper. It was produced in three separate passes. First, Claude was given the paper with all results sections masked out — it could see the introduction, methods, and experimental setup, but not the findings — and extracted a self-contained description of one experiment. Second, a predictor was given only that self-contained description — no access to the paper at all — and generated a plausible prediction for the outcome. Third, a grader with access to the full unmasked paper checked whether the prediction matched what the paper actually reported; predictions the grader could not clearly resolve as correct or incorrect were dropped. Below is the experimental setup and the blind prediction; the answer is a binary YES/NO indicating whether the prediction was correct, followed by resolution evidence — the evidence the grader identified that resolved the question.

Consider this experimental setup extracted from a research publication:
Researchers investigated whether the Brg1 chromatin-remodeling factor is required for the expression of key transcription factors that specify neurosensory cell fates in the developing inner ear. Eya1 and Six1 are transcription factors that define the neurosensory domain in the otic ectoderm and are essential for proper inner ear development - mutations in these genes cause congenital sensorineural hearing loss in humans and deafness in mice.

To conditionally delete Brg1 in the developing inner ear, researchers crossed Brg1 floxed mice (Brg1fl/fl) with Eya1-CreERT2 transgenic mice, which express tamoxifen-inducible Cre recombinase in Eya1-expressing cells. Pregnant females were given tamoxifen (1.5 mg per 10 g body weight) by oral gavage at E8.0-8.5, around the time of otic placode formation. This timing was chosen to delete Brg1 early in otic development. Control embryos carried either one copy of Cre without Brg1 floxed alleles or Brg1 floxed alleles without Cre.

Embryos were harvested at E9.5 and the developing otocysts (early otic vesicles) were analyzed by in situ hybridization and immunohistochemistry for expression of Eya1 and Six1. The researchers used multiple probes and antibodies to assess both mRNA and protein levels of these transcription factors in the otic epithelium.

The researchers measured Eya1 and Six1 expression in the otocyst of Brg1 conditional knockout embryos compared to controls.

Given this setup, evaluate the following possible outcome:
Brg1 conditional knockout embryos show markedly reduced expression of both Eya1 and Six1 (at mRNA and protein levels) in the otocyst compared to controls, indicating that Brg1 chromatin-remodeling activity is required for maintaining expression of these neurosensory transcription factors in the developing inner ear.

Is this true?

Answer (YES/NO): YES